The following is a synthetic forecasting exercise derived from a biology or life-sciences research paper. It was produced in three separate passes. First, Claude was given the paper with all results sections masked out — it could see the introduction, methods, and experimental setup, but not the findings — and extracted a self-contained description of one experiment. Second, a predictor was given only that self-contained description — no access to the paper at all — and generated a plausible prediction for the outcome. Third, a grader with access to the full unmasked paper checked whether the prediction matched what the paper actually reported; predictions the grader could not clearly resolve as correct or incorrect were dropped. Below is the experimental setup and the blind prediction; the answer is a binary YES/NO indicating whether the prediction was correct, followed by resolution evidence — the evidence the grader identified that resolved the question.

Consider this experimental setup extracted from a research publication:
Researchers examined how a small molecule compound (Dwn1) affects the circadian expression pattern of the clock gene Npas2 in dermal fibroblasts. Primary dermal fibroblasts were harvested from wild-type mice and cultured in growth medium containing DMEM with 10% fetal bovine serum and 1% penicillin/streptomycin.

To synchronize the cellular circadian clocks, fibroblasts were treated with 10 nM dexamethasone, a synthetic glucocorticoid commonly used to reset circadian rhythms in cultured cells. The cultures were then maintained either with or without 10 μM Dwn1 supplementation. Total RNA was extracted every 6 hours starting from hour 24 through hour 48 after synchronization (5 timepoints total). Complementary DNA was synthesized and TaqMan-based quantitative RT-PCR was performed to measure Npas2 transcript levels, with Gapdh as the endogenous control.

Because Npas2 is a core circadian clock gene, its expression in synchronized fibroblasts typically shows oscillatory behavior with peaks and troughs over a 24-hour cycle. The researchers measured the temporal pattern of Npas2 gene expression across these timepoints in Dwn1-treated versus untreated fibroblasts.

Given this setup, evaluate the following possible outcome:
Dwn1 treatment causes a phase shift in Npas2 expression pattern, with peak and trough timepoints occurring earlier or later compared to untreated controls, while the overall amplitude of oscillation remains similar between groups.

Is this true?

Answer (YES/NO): NO